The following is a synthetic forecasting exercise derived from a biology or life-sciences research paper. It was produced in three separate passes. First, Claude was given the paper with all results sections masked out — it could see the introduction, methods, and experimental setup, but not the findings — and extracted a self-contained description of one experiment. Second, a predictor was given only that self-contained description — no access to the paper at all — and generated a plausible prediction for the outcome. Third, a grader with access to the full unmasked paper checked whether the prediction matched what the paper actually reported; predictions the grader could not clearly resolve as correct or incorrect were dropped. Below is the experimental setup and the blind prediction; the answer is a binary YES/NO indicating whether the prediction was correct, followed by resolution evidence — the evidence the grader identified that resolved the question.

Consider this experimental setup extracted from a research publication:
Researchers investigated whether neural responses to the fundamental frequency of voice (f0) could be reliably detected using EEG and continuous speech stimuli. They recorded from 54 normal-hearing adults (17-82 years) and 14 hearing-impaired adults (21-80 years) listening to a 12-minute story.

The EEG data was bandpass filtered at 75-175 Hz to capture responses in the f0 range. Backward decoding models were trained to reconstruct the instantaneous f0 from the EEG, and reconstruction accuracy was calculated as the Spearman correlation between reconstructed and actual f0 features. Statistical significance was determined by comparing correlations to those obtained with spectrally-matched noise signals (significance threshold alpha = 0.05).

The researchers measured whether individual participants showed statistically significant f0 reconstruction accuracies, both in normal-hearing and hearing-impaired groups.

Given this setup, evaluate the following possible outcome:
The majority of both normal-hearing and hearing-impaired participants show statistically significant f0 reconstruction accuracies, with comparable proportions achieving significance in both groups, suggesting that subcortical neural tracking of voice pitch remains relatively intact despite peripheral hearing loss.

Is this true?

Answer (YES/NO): NO